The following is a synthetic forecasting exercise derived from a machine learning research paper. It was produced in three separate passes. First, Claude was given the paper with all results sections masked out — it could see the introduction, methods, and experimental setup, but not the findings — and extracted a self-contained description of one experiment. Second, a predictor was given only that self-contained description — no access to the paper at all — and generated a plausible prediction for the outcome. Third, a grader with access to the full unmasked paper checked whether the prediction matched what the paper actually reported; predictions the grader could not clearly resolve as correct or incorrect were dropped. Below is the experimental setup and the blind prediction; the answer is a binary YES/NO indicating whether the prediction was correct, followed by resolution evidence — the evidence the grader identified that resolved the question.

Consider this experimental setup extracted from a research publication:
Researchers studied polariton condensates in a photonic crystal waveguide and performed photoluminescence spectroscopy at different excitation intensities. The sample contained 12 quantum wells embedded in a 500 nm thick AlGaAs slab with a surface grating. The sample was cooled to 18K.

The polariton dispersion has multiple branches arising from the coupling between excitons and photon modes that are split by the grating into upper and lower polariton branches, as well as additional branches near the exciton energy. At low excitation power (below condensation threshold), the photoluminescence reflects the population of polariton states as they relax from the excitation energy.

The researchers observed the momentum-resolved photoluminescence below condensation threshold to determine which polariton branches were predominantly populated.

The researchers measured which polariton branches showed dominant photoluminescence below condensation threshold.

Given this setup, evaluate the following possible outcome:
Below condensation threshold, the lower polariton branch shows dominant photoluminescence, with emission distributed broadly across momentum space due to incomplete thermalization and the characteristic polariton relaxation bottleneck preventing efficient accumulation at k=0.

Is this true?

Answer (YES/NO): NO